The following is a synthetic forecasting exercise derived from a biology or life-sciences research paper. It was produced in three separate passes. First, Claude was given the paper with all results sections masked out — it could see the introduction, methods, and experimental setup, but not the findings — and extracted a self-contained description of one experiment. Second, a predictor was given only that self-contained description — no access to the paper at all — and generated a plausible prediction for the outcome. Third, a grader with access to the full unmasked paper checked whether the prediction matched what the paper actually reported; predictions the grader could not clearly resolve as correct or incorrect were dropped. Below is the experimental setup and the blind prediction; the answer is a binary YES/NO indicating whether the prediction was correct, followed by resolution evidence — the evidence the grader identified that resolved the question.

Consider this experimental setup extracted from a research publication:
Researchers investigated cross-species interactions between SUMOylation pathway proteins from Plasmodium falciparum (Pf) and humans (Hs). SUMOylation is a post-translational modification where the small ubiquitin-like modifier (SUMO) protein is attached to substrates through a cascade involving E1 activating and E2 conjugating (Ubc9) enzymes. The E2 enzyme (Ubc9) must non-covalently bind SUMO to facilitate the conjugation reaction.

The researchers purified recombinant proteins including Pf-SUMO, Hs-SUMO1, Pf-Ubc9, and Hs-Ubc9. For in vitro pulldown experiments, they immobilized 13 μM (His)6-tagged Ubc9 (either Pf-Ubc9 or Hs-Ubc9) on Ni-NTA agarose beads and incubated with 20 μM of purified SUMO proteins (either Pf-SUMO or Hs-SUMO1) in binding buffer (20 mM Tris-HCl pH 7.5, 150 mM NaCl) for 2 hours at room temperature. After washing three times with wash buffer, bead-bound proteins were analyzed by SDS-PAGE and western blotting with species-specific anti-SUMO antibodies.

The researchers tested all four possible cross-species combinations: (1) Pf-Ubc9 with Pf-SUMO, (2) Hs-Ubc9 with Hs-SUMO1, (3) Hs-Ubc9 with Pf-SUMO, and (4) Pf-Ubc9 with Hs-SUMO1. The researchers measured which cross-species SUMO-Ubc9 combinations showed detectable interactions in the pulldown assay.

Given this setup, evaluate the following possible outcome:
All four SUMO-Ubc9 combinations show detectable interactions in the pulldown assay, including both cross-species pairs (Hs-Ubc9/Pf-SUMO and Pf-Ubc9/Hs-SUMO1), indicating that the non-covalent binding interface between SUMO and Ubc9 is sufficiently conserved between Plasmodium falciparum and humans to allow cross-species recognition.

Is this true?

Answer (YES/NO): NO